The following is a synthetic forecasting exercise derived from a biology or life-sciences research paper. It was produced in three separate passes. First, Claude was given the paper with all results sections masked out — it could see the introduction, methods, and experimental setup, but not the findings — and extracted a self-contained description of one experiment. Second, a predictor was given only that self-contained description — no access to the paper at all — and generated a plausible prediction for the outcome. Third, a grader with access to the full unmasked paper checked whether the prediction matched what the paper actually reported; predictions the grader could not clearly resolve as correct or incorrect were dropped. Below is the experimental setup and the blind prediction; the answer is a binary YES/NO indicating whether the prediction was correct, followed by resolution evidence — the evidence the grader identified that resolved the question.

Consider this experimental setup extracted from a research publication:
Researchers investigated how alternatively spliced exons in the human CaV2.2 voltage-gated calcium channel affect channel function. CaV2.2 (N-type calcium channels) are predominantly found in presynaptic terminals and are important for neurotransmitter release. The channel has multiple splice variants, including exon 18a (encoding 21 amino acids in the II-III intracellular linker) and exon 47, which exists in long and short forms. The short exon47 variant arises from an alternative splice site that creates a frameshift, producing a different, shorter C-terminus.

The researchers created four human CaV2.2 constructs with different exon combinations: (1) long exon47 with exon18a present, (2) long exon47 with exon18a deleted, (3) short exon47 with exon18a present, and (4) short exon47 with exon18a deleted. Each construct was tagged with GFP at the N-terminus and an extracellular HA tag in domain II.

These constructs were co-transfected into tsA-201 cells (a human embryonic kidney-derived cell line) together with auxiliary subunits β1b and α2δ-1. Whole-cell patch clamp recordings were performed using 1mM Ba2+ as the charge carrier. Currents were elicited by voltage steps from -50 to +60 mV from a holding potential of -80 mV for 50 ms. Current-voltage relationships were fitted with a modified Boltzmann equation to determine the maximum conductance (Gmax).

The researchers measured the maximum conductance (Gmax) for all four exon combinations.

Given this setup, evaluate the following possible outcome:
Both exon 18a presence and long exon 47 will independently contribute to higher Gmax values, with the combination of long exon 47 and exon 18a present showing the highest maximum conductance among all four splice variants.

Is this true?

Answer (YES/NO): NO